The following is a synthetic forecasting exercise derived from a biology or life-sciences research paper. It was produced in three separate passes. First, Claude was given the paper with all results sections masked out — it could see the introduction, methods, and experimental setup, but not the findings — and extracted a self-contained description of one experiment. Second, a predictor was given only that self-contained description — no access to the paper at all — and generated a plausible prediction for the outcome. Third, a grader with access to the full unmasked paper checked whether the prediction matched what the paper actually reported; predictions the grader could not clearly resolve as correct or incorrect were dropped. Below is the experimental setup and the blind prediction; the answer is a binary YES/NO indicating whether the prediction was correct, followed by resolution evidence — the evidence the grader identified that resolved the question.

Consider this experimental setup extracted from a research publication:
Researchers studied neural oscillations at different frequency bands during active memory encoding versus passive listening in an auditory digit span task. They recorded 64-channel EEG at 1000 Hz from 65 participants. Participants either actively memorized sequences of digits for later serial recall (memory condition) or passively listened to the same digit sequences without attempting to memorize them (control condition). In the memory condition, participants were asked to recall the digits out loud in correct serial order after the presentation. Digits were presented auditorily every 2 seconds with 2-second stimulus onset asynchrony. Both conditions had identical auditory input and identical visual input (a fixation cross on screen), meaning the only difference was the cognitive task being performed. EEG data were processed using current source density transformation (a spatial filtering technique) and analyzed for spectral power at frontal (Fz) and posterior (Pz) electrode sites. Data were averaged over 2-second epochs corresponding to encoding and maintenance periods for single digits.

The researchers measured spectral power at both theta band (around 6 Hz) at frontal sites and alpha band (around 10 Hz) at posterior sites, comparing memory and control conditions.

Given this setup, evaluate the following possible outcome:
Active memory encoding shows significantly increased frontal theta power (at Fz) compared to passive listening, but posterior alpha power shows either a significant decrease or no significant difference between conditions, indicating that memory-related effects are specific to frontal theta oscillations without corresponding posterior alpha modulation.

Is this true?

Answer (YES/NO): YES